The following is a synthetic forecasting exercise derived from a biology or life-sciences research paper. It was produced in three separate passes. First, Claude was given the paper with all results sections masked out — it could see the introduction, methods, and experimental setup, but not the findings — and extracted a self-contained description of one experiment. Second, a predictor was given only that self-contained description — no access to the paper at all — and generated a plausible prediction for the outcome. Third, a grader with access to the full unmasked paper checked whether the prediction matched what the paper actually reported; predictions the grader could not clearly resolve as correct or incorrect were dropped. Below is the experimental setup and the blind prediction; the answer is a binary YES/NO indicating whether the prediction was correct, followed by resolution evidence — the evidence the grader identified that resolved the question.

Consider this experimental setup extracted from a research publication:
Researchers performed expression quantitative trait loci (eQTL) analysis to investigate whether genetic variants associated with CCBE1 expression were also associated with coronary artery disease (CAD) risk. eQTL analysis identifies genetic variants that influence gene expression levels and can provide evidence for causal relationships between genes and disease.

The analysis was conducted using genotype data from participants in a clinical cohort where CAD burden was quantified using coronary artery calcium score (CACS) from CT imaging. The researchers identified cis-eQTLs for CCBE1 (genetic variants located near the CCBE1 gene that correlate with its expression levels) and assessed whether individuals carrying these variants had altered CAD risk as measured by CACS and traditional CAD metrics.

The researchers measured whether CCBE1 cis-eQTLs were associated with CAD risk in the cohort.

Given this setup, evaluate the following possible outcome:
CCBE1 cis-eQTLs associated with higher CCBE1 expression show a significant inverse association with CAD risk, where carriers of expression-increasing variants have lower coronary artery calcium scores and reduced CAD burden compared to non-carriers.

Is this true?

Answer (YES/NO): NO